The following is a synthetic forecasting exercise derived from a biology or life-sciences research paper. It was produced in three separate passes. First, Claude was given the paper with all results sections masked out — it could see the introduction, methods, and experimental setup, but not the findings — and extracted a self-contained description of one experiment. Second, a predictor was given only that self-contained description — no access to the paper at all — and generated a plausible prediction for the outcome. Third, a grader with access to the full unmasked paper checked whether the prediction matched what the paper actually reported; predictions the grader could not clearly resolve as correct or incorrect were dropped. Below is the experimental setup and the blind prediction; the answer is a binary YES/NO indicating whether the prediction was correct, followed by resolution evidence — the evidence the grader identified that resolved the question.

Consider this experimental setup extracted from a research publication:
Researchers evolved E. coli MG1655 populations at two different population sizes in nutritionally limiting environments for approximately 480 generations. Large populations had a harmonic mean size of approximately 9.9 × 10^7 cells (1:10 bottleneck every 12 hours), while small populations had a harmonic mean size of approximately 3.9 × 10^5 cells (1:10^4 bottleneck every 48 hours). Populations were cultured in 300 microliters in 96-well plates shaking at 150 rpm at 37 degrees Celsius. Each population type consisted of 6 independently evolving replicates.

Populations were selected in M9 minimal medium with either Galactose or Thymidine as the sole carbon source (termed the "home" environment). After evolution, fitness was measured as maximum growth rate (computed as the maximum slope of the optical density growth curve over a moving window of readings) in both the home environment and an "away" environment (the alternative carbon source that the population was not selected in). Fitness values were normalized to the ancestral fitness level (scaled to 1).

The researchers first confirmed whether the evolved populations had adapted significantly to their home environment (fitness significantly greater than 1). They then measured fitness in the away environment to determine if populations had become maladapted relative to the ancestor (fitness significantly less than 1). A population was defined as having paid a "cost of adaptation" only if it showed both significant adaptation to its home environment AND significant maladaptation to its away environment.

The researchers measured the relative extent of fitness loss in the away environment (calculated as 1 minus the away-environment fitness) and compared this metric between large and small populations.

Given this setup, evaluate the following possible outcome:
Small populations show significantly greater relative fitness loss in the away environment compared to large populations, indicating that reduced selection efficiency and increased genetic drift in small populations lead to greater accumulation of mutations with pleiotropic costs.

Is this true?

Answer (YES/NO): NO